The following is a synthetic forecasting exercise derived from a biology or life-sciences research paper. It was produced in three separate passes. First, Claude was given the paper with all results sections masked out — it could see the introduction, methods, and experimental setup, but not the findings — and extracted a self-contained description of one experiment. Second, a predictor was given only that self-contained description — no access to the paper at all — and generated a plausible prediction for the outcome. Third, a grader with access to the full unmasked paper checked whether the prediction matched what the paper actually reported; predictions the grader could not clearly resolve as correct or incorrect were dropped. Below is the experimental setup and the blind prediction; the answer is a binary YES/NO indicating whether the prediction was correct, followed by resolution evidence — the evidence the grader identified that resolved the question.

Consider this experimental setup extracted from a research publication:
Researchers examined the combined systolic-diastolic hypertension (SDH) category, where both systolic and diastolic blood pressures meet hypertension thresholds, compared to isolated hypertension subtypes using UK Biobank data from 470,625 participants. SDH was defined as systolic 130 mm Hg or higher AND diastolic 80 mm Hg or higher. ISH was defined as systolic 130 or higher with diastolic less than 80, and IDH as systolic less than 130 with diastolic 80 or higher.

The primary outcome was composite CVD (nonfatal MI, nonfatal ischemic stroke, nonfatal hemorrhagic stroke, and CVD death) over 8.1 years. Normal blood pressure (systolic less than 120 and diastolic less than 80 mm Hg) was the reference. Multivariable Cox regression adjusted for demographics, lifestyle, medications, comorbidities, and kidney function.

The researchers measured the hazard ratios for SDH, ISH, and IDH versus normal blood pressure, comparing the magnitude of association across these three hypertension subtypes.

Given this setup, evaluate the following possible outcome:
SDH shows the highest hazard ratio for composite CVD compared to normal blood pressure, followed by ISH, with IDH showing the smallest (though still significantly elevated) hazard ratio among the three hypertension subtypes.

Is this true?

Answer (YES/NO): YES